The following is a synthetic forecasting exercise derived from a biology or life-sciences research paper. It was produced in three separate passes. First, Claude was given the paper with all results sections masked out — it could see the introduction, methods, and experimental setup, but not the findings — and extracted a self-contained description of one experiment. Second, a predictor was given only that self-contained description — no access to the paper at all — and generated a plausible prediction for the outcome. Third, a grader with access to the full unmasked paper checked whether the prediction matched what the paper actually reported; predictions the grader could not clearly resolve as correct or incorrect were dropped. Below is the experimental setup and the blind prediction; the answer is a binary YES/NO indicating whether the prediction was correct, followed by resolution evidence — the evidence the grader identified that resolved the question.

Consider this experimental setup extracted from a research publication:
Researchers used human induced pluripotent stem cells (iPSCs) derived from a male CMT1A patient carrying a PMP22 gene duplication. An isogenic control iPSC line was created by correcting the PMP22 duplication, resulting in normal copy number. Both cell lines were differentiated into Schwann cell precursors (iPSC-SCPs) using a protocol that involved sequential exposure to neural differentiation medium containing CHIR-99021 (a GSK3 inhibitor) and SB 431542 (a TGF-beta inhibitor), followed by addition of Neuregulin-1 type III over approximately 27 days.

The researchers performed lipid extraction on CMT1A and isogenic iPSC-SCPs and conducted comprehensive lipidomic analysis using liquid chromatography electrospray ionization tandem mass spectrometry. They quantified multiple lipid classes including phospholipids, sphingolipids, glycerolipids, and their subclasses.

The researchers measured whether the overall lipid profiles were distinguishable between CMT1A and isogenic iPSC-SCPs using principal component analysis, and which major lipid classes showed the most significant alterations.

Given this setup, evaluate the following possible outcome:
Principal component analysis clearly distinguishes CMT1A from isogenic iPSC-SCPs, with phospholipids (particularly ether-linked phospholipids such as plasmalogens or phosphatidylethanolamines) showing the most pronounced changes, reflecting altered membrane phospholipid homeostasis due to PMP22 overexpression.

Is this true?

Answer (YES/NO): NO